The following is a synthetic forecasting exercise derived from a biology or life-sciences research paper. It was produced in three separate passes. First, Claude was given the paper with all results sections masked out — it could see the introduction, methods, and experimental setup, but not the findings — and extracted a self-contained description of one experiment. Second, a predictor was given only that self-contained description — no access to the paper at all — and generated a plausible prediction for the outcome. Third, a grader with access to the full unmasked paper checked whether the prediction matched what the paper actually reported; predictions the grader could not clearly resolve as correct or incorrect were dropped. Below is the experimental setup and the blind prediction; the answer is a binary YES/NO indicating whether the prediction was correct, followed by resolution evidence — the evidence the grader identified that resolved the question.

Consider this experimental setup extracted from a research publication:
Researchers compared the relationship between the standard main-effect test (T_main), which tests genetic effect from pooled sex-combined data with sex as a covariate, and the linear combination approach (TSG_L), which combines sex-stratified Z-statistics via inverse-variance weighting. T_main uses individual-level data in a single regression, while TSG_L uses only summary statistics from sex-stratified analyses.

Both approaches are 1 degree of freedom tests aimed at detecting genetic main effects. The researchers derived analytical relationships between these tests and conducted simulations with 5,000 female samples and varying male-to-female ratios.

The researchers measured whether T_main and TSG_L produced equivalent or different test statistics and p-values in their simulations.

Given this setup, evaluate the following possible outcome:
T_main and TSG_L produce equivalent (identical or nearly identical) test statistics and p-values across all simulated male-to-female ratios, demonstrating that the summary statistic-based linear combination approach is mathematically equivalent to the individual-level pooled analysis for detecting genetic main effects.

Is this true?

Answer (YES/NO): YES